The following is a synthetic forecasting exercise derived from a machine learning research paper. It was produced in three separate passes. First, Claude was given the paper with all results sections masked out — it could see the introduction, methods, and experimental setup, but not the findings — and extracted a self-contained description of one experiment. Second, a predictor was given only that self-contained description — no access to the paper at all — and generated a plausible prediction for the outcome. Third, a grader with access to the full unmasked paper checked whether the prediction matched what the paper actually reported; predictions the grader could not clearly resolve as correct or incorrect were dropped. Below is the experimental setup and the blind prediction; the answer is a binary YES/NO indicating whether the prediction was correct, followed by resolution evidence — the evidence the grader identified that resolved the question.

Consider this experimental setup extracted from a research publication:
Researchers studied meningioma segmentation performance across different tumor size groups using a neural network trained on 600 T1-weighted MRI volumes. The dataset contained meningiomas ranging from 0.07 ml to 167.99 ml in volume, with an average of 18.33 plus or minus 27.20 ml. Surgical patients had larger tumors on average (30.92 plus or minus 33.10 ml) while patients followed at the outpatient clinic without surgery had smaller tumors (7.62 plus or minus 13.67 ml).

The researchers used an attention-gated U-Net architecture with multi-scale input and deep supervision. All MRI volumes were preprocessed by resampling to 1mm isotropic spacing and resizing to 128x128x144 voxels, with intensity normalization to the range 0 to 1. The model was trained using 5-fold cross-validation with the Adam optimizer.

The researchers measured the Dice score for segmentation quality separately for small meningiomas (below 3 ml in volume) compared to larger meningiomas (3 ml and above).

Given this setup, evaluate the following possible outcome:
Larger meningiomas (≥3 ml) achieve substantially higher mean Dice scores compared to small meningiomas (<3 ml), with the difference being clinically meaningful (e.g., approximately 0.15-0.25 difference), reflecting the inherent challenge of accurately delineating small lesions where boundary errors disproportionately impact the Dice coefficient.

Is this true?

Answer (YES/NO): NO